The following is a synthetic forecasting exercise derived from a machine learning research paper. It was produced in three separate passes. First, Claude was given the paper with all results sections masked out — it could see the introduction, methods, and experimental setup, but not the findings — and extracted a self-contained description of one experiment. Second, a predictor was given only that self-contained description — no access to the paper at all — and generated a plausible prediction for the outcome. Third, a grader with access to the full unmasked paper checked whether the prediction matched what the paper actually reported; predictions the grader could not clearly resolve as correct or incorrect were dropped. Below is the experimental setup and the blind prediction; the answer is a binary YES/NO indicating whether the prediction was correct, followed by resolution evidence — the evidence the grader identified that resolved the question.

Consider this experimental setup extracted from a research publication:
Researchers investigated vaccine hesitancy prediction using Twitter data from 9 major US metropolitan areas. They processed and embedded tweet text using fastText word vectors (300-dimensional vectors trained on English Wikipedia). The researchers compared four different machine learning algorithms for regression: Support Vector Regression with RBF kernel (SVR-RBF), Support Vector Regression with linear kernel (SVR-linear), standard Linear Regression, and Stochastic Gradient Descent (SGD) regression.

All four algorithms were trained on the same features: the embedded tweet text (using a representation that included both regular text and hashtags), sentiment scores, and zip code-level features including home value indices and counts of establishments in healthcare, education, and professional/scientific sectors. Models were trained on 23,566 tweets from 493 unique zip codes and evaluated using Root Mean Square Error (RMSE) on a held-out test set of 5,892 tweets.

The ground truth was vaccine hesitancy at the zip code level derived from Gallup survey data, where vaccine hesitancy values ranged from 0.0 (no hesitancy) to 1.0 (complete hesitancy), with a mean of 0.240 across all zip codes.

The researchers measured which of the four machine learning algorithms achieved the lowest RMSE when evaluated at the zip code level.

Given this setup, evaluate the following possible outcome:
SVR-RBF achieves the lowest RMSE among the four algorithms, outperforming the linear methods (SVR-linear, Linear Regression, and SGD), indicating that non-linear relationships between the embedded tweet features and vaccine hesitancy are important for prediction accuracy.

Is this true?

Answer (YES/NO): YES